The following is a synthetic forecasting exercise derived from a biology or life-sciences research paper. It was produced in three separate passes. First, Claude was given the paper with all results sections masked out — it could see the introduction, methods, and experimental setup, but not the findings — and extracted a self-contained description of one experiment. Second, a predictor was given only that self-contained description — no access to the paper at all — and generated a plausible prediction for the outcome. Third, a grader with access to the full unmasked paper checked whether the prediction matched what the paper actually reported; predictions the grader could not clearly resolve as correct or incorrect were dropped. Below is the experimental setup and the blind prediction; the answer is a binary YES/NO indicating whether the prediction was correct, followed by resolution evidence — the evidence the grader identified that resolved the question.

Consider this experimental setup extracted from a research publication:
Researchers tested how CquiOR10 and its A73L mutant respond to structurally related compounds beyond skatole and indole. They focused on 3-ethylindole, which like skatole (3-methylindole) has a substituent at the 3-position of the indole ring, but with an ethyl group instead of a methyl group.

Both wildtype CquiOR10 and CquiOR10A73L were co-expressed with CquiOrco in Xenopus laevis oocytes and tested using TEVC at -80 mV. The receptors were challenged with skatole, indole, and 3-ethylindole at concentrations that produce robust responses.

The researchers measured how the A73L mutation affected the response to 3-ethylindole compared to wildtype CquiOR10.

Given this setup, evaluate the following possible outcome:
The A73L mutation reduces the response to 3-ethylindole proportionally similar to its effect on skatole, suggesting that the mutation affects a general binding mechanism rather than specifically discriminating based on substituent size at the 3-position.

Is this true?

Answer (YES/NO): NO